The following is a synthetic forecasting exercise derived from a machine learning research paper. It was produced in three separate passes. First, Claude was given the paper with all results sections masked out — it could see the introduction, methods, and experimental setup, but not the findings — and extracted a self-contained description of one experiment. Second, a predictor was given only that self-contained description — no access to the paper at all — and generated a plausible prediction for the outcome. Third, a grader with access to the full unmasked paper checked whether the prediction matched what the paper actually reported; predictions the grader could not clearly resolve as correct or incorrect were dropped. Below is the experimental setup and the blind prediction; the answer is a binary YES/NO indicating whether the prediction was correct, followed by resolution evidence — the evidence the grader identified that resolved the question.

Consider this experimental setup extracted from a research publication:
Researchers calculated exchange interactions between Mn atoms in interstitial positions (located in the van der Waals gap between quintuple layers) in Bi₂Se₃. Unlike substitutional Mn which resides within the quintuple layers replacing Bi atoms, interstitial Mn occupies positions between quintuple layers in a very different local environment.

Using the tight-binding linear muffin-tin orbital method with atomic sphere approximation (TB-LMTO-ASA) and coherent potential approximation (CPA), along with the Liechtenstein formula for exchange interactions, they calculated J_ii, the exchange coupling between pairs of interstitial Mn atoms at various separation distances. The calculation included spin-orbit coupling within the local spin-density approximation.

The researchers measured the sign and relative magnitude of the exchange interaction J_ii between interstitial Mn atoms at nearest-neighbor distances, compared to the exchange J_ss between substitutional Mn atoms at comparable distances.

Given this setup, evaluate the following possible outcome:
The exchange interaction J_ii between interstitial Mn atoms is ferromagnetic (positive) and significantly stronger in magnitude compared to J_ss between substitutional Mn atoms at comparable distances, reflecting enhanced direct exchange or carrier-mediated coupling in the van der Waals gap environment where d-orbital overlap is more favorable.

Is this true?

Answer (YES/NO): NO